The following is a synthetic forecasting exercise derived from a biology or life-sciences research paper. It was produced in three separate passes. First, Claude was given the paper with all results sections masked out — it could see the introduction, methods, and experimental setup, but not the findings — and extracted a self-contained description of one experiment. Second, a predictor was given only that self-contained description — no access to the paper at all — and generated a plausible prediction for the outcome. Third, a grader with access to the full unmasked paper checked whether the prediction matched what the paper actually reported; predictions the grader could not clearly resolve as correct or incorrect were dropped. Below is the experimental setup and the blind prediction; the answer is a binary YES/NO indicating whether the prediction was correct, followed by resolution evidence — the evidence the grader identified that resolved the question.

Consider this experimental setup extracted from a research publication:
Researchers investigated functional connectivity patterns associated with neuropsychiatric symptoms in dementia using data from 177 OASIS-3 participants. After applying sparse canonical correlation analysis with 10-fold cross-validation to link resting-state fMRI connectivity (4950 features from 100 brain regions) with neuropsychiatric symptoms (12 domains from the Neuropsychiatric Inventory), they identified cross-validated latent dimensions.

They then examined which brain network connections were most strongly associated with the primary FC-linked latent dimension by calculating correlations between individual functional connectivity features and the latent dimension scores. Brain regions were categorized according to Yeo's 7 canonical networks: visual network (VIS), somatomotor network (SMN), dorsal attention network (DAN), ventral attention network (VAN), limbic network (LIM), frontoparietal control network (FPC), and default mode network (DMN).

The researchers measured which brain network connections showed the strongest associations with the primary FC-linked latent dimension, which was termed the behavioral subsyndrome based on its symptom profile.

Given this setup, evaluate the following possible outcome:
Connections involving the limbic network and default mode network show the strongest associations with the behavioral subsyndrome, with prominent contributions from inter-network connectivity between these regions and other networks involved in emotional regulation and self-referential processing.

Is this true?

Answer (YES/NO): NO